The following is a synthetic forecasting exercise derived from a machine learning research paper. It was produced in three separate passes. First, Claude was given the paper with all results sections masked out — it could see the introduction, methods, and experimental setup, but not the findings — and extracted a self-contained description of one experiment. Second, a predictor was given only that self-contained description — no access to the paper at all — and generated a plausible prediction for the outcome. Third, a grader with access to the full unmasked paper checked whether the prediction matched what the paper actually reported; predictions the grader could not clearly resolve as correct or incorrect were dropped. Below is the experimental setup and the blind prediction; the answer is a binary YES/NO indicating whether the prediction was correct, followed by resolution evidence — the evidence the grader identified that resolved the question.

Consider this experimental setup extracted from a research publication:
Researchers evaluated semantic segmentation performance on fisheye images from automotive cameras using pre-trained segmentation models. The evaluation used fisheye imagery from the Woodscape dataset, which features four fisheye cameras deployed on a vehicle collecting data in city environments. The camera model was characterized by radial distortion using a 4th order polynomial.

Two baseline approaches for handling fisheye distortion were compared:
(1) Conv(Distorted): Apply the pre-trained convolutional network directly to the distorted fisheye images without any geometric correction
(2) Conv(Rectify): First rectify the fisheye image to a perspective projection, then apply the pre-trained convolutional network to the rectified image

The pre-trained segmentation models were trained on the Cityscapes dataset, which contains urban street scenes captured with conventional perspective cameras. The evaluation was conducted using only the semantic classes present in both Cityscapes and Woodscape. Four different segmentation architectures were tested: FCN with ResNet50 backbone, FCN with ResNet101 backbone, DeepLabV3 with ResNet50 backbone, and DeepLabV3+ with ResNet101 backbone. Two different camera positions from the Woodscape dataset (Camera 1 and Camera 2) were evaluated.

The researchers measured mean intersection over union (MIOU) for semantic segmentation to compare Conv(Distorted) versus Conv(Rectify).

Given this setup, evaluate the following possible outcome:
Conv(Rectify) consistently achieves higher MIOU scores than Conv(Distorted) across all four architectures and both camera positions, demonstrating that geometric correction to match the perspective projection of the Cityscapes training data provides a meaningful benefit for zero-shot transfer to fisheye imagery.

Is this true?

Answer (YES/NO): NO